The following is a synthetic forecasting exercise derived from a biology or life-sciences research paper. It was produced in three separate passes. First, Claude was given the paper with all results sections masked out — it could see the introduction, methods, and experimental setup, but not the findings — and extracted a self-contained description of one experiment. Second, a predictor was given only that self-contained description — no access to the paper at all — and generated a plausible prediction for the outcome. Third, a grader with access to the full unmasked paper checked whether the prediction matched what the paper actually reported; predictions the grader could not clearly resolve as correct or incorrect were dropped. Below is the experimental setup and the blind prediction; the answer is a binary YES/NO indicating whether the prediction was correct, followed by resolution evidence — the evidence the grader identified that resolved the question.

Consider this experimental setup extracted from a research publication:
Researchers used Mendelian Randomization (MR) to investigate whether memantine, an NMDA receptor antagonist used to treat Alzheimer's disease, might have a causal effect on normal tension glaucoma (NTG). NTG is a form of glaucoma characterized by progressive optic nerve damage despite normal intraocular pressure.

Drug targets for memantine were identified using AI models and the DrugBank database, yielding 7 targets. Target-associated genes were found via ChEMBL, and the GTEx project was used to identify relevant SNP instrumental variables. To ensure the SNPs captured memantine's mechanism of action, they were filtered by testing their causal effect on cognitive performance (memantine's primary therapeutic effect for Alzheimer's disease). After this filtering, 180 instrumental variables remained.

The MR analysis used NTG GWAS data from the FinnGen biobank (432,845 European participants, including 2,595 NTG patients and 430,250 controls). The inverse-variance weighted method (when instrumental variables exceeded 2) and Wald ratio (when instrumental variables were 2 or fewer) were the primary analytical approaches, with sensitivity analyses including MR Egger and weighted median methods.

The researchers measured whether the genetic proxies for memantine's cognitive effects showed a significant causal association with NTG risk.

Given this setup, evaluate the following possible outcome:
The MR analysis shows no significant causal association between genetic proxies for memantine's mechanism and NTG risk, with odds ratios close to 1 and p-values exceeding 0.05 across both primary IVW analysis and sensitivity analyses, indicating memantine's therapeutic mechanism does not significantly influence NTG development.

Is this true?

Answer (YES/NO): YES